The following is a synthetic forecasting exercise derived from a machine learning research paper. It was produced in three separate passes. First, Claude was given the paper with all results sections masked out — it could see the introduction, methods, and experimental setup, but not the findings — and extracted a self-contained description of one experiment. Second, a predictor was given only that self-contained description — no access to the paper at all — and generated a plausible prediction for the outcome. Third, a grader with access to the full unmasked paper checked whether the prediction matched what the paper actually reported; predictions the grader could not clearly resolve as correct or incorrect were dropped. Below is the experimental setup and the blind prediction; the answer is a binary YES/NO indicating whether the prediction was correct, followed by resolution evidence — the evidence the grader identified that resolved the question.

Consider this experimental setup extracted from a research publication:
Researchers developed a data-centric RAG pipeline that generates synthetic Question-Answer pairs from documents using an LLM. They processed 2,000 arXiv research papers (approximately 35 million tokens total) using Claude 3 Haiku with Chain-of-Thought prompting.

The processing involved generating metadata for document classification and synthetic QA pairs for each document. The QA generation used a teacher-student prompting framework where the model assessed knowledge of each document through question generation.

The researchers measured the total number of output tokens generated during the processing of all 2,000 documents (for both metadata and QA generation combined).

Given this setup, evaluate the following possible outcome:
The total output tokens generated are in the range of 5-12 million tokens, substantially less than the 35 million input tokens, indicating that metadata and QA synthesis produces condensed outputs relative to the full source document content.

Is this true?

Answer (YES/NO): YES